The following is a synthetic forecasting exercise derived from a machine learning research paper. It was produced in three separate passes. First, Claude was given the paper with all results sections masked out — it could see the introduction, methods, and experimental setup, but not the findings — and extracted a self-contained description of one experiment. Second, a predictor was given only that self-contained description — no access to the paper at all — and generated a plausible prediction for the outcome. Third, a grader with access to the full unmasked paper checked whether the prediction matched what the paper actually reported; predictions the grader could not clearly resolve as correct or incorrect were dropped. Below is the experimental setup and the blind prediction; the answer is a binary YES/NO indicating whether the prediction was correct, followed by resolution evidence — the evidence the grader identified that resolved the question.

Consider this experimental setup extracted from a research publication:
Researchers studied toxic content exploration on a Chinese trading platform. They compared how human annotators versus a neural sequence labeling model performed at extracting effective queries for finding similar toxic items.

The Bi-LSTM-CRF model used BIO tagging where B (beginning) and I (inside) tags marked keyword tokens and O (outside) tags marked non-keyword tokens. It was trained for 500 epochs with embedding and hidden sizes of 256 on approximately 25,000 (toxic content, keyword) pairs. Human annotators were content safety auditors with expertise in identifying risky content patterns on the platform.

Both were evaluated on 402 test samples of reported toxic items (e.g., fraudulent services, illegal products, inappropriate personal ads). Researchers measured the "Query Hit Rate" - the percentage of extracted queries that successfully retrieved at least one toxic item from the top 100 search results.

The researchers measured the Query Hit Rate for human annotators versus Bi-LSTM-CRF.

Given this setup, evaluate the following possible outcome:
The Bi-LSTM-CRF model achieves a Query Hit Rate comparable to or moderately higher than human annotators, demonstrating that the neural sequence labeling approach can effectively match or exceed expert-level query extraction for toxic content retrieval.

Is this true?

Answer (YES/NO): NO